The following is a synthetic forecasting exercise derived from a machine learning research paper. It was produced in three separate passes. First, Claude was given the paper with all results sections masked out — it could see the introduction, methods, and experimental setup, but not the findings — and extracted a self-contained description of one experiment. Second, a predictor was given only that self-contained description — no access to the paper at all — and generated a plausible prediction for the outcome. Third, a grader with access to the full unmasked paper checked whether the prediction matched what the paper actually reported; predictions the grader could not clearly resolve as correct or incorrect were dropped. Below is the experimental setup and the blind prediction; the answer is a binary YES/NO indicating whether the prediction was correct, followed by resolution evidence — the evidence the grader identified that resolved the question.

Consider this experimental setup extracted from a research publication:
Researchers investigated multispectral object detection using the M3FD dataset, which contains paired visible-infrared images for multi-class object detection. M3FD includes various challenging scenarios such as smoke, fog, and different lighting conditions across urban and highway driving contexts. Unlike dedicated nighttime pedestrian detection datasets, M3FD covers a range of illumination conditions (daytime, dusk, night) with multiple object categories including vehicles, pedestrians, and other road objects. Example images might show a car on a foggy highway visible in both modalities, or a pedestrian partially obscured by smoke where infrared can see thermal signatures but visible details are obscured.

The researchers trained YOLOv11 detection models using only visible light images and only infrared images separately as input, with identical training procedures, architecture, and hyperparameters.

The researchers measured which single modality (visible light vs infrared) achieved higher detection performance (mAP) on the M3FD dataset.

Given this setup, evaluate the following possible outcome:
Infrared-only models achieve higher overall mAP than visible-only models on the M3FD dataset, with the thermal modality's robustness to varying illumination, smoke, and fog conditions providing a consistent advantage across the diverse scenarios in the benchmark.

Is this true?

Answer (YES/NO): NO